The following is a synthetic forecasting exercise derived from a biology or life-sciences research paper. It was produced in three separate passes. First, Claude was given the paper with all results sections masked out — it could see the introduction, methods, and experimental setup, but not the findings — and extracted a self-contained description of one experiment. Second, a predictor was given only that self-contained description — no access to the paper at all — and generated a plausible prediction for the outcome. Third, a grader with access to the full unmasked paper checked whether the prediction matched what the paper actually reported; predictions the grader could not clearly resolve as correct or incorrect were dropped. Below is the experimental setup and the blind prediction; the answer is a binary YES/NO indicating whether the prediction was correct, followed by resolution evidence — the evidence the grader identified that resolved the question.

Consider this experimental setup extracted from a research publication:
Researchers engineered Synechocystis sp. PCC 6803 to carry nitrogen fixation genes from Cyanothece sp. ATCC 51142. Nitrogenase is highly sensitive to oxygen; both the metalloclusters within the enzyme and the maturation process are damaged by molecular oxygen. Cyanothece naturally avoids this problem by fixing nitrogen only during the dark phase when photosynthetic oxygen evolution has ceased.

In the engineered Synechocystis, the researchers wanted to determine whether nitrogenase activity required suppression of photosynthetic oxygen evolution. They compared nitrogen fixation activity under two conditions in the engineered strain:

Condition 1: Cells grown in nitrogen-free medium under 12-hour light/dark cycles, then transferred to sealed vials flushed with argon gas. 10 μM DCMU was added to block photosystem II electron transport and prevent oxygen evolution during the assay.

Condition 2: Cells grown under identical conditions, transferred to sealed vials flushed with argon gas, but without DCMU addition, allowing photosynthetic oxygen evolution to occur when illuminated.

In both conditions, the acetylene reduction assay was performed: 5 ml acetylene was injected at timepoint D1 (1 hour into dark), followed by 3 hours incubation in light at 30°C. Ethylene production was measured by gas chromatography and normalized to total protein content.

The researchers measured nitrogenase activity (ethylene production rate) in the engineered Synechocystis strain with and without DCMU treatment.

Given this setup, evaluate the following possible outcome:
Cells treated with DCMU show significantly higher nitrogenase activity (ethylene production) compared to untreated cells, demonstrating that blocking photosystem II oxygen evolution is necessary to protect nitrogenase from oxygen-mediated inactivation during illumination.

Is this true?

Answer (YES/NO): YES